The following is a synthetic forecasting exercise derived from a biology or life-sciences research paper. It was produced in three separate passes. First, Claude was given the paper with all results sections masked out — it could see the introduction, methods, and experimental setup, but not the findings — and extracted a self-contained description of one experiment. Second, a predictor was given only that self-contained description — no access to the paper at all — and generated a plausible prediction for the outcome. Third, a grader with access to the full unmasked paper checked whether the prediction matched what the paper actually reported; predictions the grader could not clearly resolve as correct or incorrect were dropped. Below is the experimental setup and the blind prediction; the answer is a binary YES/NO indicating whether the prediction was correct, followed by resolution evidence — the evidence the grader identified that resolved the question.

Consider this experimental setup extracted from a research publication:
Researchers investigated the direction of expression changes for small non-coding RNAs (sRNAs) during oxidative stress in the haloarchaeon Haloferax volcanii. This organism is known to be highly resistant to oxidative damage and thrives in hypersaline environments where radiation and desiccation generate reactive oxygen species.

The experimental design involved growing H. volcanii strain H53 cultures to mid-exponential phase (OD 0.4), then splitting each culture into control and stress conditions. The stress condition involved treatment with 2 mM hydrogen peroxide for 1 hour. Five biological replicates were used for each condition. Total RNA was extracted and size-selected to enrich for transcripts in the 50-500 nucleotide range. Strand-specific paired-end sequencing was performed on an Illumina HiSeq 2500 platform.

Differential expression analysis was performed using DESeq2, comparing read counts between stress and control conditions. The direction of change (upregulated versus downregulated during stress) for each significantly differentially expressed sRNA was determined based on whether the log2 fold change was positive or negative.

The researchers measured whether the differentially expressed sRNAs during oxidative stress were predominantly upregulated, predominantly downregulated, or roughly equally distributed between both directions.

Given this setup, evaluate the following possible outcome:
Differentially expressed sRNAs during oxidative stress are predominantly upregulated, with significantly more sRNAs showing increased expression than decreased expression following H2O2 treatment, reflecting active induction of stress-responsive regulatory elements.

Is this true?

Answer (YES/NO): NO